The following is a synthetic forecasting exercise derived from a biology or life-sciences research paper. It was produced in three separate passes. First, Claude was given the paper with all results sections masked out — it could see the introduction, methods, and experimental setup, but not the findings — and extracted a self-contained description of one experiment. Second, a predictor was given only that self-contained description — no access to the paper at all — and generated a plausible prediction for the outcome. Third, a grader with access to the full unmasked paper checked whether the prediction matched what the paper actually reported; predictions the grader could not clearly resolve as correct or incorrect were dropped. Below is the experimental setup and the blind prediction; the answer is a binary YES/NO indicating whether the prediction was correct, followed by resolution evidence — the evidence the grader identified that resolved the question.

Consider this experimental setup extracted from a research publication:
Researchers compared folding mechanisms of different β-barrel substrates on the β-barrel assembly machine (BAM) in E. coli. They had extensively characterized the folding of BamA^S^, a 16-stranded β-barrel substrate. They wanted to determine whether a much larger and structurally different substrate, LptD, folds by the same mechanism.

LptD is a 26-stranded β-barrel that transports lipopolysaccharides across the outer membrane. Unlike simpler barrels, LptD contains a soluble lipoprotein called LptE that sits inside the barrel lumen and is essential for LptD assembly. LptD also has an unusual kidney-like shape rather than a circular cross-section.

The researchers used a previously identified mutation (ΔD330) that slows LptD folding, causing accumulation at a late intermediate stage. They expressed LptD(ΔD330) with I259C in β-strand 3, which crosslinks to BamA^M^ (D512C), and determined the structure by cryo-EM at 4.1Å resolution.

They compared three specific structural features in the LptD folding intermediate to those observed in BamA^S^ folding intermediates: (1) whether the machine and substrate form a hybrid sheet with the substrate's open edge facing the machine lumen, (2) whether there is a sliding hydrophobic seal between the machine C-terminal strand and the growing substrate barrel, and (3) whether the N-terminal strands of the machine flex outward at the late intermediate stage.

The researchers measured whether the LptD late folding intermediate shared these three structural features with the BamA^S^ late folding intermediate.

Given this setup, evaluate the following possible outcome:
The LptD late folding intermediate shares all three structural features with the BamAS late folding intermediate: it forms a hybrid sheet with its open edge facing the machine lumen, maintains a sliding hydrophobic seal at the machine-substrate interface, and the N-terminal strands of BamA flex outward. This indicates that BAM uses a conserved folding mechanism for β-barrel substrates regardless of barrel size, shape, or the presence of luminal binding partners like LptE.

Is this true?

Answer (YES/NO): YES